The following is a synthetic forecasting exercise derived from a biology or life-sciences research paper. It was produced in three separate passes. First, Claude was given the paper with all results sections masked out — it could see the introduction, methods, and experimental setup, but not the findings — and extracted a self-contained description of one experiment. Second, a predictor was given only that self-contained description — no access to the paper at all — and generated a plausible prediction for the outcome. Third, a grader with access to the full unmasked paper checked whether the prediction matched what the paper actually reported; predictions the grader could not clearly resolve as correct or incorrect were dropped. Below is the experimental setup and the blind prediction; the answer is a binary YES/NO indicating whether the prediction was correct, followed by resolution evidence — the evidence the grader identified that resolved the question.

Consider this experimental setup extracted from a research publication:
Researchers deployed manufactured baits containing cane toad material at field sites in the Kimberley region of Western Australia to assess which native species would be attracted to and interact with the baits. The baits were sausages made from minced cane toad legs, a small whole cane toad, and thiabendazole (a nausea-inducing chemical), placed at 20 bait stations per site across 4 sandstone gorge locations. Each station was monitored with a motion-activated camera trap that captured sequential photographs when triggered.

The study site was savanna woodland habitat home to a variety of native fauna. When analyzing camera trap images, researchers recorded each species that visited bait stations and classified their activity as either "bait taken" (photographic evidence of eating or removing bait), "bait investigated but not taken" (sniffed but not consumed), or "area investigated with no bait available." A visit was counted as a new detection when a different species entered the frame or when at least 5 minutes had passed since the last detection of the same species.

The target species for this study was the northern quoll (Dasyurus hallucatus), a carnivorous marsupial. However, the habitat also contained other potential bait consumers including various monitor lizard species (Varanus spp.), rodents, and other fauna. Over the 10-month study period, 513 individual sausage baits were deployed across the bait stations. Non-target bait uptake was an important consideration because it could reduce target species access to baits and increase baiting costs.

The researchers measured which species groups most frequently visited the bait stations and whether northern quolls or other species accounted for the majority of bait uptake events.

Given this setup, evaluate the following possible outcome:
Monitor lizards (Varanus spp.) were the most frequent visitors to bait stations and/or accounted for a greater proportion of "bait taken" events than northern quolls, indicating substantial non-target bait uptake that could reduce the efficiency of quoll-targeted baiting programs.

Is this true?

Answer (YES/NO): NO